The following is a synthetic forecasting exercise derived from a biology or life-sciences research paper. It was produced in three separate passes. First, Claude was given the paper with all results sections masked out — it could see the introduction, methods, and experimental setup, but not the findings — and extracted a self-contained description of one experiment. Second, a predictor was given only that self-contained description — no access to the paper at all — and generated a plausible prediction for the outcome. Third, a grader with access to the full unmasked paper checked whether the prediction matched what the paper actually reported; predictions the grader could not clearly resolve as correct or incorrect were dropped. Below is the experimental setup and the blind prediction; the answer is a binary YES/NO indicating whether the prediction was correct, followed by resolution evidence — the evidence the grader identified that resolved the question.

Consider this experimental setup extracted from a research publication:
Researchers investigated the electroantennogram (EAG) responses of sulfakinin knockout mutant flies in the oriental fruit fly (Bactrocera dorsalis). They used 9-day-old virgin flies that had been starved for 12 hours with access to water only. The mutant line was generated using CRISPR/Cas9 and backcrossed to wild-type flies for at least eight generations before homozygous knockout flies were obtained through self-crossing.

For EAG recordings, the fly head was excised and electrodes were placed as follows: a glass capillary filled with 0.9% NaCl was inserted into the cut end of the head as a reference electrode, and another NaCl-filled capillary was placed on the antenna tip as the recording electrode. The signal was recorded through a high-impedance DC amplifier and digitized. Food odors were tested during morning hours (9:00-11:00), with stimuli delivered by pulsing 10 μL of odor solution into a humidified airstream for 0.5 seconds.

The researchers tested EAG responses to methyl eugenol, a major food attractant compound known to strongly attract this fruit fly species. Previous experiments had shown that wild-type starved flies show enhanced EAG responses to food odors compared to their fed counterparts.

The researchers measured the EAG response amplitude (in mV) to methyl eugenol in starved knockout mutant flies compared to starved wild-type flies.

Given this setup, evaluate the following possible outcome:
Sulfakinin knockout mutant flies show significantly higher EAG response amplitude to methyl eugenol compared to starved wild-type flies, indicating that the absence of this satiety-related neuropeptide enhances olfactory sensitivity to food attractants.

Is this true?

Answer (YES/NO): NO